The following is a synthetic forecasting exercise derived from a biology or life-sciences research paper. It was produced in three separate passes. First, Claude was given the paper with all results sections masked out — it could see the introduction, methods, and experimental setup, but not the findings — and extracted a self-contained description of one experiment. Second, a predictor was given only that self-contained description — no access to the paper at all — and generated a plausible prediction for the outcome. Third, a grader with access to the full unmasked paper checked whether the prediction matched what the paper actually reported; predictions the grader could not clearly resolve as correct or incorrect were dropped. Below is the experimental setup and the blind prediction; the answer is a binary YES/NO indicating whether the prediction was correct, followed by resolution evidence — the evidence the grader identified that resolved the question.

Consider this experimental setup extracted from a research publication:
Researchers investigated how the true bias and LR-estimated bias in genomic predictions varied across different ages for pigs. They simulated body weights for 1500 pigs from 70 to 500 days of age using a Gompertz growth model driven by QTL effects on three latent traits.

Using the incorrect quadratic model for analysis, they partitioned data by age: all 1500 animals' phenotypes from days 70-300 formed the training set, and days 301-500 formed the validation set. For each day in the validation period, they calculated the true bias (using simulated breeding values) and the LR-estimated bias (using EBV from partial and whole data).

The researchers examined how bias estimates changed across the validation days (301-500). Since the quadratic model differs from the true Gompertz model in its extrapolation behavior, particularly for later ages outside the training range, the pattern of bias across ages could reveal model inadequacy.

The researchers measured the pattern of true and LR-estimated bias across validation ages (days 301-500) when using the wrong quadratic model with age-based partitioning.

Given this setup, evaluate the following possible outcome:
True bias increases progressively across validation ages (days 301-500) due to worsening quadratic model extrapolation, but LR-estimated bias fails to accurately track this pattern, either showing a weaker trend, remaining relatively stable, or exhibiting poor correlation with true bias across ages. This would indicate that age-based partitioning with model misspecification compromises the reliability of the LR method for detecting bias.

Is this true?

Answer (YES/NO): NO